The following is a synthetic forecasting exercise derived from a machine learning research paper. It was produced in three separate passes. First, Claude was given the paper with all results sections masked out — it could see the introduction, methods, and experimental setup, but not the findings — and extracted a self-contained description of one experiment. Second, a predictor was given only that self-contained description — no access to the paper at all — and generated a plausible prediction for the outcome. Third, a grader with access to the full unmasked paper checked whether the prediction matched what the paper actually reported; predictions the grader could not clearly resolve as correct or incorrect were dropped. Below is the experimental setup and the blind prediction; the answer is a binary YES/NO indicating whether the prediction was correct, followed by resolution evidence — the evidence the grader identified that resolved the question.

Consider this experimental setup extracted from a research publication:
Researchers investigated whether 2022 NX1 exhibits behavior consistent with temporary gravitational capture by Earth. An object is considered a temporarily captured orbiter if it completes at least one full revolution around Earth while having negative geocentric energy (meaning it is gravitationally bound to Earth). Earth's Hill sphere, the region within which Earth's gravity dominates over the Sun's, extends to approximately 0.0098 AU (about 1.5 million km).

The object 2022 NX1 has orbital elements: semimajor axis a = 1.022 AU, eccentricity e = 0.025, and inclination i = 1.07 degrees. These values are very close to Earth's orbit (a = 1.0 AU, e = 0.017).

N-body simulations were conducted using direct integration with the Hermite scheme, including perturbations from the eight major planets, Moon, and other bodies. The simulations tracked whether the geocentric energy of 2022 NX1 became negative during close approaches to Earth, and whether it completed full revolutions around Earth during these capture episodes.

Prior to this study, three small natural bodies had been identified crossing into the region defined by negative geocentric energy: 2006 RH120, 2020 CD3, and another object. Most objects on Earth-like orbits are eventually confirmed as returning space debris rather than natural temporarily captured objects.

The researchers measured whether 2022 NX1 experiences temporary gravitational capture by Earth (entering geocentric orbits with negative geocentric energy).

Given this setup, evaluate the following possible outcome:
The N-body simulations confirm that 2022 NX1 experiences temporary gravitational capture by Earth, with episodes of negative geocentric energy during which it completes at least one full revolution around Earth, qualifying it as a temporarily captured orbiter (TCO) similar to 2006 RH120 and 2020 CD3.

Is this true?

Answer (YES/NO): NO